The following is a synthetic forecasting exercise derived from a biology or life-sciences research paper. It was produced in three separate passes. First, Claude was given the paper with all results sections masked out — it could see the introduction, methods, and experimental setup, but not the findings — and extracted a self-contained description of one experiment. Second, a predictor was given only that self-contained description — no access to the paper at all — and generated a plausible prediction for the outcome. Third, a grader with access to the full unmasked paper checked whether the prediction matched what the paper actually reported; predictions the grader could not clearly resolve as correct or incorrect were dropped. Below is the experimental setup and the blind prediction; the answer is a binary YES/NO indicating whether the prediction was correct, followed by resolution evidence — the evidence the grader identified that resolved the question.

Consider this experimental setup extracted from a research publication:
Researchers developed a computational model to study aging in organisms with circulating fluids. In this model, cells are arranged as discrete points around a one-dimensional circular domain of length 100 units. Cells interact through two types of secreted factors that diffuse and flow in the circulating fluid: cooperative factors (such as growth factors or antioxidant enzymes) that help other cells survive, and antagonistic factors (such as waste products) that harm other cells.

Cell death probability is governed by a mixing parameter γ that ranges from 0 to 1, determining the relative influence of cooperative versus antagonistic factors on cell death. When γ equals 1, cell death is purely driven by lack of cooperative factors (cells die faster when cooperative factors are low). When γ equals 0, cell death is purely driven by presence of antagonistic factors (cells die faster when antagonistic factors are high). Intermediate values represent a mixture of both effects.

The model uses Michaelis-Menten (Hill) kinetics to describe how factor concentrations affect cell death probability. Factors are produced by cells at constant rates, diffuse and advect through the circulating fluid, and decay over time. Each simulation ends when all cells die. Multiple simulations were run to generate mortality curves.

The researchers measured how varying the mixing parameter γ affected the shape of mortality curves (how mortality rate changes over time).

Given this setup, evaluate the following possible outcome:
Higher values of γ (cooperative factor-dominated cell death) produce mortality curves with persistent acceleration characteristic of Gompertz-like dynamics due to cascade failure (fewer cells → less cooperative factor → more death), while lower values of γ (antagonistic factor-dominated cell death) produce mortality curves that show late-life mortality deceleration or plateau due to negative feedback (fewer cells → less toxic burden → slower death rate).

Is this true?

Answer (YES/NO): YES